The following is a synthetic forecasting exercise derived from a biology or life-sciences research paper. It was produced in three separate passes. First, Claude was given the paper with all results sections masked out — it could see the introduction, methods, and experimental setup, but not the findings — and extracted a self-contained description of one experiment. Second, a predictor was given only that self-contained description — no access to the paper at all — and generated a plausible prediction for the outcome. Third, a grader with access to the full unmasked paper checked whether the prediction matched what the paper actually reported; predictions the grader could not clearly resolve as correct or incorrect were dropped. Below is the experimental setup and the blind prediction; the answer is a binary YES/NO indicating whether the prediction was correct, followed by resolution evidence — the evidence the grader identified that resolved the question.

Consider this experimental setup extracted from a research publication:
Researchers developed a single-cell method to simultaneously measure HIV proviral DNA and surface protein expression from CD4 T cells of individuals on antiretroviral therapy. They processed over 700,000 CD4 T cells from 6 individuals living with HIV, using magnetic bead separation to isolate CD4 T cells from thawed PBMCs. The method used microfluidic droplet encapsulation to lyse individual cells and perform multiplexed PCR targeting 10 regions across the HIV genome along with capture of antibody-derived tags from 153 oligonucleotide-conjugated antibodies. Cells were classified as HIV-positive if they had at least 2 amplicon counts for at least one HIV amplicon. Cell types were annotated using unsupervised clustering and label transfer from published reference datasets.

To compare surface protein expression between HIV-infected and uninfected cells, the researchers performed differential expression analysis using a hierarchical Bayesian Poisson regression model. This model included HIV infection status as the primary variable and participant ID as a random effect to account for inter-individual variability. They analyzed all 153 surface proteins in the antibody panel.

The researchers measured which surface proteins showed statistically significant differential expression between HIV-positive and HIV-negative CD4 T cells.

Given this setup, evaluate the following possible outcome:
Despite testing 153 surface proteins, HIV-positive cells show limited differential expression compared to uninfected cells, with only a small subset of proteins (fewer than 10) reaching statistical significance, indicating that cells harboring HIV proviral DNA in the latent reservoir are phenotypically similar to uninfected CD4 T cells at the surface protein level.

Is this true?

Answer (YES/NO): NO